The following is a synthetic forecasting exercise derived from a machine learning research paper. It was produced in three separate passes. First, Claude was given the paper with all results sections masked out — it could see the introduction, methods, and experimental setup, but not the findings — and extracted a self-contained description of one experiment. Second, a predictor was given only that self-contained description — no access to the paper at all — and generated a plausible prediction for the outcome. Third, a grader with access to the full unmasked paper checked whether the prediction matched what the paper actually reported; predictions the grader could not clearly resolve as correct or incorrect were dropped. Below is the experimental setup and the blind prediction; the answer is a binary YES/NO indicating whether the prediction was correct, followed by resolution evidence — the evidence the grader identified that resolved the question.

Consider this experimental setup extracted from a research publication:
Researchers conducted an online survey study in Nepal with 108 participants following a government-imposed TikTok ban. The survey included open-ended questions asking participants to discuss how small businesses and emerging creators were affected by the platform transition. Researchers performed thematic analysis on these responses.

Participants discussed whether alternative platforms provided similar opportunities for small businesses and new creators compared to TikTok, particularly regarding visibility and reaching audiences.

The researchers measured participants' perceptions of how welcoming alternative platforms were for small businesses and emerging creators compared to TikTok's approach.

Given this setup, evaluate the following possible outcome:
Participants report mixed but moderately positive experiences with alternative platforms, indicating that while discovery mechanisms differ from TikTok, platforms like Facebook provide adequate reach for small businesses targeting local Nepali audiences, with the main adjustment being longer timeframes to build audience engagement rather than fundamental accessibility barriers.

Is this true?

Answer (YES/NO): NO